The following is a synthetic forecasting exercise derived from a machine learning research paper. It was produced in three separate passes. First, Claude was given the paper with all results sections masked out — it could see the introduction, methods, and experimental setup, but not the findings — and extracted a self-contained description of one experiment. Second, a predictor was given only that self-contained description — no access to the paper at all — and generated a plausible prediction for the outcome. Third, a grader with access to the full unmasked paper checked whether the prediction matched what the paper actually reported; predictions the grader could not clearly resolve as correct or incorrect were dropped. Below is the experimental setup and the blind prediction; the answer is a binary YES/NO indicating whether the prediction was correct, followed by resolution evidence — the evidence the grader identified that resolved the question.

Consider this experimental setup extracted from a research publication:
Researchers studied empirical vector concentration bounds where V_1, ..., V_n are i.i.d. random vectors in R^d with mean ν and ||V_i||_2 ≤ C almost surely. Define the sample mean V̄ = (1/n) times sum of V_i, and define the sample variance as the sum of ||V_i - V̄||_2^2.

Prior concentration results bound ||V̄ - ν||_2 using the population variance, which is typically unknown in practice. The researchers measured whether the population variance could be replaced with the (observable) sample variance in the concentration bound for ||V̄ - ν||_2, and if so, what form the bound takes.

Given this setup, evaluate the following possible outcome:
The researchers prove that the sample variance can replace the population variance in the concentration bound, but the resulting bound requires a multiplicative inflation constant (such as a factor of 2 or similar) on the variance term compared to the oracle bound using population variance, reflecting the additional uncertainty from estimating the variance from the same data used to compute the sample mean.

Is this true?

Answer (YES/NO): YES